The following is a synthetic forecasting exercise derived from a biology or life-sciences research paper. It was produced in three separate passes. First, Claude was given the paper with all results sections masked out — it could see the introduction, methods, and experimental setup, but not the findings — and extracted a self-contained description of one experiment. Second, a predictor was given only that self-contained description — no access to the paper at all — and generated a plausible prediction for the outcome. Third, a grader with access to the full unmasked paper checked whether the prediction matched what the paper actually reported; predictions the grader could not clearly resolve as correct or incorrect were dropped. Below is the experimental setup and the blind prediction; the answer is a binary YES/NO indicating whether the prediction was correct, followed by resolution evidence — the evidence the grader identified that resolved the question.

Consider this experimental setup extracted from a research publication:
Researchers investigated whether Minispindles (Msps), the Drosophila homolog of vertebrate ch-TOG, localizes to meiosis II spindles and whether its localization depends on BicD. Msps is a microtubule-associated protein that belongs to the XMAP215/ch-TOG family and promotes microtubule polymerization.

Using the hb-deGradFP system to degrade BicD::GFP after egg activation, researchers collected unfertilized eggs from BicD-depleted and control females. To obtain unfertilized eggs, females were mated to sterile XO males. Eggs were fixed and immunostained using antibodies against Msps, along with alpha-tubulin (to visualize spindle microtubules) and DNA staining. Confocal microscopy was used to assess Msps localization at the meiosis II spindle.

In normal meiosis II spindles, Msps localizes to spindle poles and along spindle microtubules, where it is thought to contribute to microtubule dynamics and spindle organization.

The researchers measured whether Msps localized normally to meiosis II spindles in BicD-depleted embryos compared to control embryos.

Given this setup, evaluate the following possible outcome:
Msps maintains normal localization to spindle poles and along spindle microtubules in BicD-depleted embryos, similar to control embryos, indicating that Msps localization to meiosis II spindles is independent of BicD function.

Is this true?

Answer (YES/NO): NO